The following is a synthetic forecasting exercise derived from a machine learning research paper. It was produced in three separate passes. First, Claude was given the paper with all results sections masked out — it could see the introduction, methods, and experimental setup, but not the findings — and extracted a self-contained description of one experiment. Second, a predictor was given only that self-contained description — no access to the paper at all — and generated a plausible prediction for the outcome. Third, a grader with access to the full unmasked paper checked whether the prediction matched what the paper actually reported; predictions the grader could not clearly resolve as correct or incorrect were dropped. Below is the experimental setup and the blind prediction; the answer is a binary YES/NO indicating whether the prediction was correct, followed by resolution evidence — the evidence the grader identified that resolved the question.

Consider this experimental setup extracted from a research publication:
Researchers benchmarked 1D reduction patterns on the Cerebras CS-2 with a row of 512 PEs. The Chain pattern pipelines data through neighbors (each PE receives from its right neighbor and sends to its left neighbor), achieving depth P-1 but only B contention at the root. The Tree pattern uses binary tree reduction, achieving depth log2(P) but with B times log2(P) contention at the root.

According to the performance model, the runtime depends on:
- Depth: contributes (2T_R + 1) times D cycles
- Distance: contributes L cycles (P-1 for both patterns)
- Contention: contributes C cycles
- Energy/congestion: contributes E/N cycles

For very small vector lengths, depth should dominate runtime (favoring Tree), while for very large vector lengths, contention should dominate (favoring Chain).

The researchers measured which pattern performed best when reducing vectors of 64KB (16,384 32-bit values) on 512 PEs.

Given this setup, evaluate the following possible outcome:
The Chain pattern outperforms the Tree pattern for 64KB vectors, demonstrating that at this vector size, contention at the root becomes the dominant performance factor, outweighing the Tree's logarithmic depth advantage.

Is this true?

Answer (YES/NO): YES